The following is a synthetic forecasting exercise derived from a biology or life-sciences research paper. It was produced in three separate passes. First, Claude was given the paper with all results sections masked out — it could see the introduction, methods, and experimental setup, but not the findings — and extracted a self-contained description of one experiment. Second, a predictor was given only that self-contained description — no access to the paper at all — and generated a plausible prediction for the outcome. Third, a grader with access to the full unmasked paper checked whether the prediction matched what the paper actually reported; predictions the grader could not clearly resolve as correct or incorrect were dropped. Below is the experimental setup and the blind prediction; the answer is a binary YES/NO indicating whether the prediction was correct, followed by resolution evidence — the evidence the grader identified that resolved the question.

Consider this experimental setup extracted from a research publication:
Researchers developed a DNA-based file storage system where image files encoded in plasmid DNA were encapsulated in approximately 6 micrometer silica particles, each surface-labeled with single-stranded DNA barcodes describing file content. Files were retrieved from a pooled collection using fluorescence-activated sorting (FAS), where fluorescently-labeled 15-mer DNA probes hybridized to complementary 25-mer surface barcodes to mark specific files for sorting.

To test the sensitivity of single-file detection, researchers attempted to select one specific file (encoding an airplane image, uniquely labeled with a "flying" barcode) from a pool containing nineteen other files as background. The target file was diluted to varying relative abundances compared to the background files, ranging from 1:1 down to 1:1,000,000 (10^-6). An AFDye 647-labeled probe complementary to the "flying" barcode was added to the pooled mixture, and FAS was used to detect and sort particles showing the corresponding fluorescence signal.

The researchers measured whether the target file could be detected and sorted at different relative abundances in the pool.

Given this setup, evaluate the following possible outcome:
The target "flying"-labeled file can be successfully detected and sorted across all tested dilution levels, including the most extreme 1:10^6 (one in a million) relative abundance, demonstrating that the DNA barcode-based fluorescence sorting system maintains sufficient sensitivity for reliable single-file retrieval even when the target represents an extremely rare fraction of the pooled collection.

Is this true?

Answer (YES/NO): YES